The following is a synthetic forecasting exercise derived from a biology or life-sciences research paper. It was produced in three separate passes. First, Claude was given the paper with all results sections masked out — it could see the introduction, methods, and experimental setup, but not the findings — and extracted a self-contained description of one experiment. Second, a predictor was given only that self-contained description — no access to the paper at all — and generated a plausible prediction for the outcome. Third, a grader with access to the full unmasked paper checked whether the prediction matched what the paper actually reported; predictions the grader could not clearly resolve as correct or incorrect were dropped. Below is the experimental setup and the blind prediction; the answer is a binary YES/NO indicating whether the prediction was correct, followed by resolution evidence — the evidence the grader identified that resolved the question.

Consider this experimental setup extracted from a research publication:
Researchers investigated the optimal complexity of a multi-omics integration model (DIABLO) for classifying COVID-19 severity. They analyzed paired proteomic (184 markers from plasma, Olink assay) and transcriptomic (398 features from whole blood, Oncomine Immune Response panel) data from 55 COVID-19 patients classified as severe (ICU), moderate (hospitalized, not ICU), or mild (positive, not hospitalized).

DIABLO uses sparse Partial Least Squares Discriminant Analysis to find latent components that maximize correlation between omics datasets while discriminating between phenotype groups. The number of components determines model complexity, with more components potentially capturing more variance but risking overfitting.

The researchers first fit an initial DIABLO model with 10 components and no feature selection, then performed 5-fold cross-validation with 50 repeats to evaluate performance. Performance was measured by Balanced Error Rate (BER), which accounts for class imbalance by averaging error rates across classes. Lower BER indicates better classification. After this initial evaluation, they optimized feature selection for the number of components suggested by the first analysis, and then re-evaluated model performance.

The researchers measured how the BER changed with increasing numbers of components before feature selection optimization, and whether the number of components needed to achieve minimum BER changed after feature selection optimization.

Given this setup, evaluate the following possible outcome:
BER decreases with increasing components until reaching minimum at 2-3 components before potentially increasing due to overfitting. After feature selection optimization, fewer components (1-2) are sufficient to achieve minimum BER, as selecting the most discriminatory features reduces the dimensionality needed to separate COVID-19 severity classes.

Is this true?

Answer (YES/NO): NO